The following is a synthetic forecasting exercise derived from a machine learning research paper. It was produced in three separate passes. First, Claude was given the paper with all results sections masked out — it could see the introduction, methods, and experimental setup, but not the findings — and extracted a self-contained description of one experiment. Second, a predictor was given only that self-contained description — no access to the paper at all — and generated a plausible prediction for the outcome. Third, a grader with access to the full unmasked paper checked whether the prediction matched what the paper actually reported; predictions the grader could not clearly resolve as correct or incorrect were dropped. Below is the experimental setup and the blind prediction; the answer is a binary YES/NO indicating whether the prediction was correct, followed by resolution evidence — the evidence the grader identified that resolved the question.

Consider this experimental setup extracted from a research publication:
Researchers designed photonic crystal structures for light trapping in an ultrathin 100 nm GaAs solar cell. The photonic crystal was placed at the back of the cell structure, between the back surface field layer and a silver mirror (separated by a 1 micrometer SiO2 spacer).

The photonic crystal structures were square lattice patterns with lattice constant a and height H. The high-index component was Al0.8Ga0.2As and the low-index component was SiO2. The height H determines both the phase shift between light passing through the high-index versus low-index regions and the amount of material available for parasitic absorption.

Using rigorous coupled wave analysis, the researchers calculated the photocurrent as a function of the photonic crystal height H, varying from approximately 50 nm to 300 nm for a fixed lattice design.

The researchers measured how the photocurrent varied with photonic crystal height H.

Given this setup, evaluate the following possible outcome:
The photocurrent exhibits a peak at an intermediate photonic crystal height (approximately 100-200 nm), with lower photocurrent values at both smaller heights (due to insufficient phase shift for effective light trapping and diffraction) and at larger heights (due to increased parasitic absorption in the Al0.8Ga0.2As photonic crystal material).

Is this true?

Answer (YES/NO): NO